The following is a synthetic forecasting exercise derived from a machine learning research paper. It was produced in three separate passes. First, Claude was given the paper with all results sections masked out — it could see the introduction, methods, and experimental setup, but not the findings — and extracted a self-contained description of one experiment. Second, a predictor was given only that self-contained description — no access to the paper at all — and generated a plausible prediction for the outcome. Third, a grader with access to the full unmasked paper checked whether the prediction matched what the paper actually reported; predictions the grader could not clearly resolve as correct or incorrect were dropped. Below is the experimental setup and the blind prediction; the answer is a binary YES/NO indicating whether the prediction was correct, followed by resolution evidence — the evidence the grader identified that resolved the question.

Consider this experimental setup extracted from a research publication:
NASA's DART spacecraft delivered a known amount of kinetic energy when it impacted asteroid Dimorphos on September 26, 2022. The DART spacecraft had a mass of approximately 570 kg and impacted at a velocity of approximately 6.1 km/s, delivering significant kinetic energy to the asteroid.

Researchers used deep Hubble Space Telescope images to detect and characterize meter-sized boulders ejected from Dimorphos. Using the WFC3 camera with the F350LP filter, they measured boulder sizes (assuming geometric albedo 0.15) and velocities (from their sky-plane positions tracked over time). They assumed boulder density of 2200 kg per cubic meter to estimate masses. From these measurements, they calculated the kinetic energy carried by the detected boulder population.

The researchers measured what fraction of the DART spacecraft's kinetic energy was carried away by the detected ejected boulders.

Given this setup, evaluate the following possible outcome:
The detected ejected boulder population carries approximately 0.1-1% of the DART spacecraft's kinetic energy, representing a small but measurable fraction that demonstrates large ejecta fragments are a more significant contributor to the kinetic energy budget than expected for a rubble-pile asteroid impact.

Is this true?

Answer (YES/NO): NO